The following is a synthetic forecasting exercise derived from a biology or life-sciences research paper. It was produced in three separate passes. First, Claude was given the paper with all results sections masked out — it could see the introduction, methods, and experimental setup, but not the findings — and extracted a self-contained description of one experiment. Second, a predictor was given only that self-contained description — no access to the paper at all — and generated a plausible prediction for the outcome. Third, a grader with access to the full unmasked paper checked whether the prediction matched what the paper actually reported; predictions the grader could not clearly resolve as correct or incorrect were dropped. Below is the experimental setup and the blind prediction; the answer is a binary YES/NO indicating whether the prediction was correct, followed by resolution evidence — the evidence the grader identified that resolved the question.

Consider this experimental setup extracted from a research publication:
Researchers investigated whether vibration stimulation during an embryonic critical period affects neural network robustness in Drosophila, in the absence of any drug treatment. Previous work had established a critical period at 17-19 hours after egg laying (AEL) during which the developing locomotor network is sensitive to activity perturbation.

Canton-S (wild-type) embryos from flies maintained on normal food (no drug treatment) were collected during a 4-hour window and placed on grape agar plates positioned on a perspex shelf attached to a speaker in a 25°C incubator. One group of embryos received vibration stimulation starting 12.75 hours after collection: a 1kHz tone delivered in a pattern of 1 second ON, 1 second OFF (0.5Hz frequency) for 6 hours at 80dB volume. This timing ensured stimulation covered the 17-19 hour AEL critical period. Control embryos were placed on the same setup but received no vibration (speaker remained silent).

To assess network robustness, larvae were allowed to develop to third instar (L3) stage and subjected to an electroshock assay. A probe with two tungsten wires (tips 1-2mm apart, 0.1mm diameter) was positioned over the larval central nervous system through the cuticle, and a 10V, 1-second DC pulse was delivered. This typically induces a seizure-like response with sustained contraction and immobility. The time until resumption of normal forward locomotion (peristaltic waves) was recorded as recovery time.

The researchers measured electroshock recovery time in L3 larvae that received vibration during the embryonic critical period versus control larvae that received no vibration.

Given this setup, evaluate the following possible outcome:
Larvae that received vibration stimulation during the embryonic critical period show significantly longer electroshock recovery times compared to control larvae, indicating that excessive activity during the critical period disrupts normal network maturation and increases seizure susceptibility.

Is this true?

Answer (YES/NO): YES